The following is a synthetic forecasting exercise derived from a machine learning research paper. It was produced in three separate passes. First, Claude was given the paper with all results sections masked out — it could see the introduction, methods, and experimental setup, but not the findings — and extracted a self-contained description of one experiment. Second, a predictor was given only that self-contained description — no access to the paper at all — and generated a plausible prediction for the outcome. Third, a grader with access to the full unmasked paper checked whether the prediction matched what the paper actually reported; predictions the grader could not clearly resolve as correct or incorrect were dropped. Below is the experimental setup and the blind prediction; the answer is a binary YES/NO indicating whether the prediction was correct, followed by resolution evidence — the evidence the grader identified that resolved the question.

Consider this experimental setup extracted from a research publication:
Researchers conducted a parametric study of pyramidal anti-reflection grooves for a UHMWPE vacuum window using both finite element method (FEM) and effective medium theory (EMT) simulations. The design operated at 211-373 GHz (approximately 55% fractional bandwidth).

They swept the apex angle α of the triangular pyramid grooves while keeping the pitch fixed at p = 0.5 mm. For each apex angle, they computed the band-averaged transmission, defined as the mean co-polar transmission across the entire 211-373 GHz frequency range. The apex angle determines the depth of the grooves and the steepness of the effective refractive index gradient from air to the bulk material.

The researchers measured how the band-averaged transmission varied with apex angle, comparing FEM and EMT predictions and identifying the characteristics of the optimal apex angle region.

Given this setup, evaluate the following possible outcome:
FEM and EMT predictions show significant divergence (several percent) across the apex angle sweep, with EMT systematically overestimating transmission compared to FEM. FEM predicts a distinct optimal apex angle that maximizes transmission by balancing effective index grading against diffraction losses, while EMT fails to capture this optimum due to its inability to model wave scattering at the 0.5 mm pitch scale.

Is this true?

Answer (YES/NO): NO